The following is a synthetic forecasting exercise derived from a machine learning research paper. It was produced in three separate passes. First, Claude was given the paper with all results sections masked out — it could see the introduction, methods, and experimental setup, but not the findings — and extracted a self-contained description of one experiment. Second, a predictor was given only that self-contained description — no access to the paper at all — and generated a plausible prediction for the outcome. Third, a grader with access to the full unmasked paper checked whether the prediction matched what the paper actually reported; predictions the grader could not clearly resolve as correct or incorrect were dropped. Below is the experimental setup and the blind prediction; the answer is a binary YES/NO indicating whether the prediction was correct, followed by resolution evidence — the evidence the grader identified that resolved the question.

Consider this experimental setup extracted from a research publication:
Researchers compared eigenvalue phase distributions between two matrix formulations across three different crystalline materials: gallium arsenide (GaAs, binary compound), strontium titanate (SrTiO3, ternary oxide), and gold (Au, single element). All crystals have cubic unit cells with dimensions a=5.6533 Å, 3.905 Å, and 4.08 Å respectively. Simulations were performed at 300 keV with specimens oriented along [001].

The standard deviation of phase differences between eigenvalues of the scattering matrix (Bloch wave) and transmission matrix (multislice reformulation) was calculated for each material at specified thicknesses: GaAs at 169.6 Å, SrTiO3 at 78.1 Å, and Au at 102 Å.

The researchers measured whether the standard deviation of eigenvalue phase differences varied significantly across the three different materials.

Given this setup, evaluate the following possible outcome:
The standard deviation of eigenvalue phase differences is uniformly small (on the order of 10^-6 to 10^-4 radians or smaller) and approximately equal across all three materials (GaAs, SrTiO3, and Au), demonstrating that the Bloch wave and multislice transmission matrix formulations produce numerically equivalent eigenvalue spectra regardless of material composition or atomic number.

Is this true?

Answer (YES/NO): NO